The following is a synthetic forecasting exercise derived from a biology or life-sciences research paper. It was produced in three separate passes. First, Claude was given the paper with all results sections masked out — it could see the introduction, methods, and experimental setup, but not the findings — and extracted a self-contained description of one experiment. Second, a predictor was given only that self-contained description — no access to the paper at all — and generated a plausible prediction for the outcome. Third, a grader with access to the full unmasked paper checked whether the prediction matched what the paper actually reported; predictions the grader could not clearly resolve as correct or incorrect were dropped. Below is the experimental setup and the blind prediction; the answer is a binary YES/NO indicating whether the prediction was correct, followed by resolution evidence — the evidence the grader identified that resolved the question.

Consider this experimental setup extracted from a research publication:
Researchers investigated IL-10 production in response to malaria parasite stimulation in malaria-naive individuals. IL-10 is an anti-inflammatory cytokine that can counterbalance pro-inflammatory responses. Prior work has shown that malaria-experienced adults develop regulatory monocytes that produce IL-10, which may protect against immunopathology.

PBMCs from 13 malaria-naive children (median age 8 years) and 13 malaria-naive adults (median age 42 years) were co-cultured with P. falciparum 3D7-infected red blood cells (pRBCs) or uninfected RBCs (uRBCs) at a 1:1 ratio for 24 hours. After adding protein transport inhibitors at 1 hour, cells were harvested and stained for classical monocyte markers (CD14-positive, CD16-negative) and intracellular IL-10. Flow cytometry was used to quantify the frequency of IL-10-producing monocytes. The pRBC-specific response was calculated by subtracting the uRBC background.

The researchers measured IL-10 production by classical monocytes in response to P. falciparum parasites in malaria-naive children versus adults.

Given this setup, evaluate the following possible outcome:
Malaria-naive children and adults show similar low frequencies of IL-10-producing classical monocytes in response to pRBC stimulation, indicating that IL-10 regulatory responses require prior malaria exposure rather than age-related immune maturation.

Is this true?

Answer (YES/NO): NO